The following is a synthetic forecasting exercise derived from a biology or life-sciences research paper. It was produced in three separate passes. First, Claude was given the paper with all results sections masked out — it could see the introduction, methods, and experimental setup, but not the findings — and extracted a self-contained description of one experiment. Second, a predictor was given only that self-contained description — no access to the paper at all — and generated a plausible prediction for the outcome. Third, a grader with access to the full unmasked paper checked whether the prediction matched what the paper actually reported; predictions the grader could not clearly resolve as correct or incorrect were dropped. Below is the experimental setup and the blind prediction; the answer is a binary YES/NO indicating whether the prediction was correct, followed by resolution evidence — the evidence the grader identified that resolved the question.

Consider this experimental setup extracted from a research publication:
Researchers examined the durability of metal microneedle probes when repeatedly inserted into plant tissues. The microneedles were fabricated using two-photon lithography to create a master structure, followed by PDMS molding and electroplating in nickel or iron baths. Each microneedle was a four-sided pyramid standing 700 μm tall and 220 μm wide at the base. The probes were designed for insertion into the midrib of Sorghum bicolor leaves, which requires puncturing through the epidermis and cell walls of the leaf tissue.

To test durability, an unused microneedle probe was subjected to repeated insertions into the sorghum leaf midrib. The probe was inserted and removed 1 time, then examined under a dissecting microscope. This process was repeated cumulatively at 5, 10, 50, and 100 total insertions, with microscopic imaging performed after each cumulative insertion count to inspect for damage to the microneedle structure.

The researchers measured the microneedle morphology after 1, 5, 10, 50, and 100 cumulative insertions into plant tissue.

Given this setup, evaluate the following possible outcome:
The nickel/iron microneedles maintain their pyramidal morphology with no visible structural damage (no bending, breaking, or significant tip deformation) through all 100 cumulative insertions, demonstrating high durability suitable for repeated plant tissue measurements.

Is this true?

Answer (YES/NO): NO